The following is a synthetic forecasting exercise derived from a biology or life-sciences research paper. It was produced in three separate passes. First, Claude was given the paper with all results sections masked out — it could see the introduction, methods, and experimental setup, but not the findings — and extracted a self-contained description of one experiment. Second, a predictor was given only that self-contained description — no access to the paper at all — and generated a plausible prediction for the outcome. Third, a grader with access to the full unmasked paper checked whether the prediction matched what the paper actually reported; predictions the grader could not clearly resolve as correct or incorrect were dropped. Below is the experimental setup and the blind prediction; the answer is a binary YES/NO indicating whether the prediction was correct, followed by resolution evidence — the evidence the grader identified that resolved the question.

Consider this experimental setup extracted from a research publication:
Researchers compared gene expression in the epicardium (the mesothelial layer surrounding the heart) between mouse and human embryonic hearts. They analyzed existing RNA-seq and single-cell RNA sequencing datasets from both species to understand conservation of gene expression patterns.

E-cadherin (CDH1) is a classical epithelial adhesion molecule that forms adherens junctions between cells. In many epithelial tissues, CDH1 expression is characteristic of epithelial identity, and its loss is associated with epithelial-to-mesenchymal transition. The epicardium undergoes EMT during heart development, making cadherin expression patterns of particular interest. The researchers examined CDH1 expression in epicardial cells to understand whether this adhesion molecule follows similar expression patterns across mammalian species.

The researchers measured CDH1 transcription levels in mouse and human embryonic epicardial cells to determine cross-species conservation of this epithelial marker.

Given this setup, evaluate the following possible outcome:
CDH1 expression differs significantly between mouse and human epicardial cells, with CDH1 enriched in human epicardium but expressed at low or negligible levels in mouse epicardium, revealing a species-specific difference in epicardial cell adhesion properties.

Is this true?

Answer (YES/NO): YES